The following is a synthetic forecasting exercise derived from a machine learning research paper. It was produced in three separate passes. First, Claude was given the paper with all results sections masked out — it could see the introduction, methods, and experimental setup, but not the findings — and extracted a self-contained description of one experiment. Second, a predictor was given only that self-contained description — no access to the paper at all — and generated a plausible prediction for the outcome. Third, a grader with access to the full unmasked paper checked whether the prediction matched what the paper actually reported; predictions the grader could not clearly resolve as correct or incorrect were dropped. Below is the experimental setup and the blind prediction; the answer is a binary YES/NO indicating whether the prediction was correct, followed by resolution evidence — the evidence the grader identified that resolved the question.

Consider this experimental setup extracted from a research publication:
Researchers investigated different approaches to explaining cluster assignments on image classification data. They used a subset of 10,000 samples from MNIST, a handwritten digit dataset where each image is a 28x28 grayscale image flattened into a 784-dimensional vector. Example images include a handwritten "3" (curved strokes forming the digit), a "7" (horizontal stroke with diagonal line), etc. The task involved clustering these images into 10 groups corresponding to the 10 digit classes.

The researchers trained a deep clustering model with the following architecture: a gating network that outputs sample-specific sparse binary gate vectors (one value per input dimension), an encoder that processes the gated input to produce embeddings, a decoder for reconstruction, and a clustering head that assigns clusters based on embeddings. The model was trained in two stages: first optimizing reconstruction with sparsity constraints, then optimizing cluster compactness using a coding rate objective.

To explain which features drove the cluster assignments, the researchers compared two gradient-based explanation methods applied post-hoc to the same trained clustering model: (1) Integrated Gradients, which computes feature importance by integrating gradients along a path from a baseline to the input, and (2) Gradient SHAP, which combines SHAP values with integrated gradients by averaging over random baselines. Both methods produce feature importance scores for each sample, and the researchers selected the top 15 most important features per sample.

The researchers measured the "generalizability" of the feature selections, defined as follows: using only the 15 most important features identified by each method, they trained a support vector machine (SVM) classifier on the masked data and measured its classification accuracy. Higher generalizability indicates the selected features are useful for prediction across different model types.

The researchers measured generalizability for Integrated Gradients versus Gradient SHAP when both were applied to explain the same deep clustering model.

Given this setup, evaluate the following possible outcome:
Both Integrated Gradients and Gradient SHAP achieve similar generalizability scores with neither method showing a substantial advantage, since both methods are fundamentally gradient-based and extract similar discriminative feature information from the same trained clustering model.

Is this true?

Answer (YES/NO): NO